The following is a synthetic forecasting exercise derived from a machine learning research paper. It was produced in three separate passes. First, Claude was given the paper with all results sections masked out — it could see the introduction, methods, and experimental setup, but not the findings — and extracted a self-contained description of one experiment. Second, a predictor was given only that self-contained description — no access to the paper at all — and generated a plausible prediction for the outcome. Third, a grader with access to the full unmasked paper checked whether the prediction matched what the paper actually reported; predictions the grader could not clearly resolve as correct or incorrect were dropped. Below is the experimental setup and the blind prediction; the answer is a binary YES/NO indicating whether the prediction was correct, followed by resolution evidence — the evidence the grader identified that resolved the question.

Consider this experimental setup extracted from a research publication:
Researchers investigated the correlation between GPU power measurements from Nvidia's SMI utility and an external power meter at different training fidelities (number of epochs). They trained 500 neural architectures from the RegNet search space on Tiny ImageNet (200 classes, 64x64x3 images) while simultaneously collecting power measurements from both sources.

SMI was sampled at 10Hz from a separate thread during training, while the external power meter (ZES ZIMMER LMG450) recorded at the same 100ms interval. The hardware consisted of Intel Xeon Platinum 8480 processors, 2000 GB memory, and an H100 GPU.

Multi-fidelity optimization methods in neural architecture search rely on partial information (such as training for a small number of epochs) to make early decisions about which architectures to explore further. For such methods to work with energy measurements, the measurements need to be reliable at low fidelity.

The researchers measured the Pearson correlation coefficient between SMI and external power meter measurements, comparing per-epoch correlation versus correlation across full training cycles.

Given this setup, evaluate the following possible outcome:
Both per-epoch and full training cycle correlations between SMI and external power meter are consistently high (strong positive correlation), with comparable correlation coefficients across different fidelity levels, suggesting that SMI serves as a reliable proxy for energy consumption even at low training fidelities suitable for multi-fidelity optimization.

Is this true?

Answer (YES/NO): NO